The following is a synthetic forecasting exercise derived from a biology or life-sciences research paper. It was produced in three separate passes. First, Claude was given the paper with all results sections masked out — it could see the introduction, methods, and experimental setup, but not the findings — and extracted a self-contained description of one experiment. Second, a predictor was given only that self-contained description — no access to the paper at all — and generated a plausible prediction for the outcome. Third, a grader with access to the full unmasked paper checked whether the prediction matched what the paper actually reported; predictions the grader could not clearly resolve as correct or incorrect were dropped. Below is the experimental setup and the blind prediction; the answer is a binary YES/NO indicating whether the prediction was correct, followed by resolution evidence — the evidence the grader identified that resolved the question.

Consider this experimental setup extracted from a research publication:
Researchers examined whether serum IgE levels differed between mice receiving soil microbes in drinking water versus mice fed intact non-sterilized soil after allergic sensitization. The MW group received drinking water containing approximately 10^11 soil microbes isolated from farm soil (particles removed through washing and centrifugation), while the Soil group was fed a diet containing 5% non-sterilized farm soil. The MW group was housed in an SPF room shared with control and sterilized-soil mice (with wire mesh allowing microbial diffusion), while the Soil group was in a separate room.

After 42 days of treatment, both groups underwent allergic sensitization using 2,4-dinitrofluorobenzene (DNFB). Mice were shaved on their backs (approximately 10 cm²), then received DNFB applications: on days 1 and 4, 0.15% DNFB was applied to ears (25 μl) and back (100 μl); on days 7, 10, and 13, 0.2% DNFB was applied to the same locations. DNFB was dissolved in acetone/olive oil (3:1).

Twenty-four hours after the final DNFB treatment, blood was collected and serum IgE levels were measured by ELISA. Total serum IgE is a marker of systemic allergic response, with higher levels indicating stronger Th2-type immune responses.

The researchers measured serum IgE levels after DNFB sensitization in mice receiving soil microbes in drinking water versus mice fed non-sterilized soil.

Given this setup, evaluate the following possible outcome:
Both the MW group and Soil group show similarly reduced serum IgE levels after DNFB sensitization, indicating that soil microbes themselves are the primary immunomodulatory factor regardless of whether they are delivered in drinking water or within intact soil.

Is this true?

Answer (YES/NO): NO